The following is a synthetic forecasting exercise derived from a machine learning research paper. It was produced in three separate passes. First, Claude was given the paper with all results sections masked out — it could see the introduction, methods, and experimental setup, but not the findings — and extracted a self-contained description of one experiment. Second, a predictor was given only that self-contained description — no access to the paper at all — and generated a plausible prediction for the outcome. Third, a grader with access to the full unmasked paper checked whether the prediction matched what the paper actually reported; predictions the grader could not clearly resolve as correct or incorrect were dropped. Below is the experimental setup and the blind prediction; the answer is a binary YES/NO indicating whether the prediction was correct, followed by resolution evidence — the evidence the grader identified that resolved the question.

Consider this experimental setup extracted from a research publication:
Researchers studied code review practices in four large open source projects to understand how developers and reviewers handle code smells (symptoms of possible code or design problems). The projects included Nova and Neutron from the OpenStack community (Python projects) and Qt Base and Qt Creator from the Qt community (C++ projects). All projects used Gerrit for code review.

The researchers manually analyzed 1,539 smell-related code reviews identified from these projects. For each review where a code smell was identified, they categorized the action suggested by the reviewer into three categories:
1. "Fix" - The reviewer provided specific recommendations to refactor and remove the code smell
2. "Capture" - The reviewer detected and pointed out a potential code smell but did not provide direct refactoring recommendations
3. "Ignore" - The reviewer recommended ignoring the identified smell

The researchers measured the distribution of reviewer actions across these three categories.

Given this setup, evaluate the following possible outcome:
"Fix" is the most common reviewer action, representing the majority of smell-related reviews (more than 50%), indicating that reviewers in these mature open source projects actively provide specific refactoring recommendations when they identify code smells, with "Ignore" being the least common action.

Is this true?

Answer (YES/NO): YES